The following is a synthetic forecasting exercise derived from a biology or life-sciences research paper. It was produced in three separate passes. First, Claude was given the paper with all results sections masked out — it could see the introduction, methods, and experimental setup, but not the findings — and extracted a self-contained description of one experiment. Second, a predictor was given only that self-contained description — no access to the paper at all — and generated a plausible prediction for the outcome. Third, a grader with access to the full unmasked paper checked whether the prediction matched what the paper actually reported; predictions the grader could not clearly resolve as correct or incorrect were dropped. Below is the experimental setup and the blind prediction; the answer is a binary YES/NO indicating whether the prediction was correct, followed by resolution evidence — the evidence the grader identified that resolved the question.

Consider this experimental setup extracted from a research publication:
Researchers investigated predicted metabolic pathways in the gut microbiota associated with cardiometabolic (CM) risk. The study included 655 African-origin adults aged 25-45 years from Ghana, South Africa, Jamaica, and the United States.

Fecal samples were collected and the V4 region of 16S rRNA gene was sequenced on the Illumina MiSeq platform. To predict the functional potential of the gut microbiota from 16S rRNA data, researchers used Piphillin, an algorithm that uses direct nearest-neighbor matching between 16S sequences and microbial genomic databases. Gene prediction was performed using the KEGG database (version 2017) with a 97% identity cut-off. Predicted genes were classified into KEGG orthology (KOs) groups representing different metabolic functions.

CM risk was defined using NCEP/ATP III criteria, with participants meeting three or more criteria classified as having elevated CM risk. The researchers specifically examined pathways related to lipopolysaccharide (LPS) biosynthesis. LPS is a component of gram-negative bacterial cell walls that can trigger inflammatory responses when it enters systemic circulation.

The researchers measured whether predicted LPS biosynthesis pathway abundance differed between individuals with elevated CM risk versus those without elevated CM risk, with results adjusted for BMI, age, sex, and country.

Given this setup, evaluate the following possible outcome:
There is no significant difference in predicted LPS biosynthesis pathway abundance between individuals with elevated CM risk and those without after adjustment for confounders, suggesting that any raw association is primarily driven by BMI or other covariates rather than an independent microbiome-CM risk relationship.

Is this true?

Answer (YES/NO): YES